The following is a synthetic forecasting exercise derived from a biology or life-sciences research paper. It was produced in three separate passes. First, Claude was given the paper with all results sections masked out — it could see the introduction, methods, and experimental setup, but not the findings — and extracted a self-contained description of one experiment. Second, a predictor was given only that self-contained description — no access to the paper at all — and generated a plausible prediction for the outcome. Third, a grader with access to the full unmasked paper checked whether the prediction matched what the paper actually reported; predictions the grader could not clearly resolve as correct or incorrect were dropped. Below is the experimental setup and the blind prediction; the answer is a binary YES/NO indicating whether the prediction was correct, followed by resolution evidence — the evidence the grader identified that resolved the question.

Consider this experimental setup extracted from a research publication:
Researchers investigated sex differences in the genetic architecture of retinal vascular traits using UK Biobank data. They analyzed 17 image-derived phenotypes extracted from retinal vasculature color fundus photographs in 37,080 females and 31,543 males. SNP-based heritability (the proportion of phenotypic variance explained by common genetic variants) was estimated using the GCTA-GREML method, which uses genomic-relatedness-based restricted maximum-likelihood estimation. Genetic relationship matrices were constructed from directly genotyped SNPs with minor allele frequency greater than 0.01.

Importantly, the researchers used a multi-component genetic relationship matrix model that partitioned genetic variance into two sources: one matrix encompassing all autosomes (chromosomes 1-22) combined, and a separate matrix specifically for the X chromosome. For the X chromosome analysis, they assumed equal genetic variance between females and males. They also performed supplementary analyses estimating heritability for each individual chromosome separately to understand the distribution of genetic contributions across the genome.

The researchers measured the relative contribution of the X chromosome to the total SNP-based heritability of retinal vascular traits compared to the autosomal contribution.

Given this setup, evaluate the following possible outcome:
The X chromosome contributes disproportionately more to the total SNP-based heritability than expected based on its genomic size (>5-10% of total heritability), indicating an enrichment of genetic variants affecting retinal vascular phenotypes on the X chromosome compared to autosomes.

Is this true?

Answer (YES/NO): NO